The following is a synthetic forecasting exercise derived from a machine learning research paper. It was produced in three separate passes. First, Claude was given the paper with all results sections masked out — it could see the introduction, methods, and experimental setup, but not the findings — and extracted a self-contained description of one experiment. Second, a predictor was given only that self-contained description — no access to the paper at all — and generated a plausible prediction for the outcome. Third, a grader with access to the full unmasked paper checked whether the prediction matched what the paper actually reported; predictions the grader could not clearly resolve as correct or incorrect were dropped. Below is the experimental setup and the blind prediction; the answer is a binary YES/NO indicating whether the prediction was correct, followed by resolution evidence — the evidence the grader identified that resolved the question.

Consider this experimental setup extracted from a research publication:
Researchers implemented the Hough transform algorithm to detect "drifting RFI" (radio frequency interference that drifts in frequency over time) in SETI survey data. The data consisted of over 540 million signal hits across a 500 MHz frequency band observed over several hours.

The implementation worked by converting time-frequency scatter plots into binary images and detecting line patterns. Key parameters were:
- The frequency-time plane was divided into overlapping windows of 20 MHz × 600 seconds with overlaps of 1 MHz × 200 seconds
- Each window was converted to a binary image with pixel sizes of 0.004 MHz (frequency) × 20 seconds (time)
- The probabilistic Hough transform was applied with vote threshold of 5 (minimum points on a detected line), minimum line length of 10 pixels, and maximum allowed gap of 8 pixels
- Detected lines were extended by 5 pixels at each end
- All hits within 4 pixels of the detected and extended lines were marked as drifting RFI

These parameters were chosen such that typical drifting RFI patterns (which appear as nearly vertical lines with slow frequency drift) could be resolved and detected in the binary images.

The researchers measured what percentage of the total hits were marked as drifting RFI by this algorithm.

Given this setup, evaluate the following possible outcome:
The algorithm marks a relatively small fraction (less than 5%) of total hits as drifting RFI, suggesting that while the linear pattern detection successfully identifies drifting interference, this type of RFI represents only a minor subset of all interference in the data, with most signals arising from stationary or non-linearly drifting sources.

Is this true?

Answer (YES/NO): NO